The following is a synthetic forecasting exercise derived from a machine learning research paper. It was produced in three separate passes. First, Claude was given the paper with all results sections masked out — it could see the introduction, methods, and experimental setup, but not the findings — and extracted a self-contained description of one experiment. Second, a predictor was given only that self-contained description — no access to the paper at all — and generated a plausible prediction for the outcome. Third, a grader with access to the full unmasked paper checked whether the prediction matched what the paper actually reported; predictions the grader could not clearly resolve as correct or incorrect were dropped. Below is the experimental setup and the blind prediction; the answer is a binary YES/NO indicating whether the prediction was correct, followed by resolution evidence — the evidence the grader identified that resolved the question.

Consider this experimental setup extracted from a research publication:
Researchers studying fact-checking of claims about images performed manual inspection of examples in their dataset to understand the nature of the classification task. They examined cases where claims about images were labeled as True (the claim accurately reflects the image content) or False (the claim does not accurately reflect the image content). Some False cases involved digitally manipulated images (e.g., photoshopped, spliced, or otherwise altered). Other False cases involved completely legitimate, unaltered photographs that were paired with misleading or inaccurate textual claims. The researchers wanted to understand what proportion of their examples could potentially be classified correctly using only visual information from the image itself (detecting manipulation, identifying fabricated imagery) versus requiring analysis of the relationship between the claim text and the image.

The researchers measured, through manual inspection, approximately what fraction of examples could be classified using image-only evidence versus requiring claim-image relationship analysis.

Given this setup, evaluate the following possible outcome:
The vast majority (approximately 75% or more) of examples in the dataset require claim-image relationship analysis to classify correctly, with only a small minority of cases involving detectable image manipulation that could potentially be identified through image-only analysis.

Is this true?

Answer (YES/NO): NO